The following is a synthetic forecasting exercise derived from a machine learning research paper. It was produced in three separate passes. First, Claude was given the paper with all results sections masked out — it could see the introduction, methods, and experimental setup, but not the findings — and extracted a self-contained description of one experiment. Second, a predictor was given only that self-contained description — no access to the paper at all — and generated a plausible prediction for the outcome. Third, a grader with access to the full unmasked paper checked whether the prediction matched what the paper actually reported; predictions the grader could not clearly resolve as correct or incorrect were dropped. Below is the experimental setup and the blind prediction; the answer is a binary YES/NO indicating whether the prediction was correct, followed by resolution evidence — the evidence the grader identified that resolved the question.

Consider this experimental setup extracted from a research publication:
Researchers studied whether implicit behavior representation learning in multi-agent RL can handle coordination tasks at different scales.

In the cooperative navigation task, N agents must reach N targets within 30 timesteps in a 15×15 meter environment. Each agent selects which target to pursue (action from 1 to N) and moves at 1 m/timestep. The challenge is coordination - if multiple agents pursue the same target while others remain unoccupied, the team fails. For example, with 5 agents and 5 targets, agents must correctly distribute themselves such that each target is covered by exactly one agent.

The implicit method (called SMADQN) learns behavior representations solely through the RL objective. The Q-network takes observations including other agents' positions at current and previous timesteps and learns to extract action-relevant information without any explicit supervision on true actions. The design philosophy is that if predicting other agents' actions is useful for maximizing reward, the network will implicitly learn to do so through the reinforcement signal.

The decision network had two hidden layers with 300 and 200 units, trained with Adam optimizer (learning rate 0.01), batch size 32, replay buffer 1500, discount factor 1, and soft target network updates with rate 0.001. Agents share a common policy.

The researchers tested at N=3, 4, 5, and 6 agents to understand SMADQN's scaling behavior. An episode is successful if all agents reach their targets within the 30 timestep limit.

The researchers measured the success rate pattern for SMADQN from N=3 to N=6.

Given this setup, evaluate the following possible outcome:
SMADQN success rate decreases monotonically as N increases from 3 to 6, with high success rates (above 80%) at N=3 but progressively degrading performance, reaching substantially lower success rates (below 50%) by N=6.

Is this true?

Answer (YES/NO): NO